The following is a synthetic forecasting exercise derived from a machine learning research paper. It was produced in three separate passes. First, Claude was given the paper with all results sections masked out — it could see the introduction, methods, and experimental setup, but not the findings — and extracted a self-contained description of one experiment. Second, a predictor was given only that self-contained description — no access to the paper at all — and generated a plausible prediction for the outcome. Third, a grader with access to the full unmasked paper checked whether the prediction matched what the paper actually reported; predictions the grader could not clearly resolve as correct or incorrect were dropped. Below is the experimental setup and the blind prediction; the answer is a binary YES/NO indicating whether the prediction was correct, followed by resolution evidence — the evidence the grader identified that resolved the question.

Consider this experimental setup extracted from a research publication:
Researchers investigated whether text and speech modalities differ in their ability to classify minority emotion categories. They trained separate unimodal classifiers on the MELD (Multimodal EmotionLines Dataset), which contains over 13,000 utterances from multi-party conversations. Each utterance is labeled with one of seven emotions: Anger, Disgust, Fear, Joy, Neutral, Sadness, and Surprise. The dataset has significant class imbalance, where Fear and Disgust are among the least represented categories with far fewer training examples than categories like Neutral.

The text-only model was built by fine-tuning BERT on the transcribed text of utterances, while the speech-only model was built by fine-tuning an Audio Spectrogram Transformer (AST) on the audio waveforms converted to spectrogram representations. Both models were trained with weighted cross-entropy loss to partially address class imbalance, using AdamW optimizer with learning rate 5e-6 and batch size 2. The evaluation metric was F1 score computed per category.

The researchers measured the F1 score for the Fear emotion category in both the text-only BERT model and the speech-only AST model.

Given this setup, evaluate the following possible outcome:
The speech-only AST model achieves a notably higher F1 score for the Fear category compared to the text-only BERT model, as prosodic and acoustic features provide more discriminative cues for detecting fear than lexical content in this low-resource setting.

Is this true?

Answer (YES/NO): NO